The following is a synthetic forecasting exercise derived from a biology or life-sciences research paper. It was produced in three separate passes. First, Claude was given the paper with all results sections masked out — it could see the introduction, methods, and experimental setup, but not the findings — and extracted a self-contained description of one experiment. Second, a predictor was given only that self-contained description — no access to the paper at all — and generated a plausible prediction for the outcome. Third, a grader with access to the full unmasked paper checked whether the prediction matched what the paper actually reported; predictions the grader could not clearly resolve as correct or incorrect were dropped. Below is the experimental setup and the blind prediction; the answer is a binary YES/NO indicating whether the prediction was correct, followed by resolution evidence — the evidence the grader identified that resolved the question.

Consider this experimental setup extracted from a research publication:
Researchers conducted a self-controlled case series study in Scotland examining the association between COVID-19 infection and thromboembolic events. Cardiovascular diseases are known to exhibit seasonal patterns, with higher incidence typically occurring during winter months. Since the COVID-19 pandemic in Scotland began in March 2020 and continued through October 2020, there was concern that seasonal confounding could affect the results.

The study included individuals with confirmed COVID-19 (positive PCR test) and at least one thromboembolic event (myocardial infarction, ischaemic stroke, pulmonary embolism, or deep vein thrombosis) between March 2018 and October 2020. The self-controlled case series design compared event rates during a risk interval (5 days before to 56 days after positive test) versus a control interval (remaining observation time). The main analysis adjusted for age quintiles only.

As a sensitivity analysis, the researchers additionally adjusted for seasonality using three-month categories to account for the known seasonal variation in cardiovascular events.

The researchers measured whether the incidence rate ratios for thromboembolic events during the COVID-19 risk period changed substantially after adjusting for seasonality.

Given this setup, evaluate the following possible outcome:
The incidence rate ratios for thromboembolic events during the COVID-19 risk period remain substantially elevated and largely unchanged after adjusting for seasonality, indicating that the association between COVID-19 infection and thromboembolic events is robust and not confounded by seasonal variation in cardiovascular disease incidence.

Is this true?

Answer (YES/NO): YES